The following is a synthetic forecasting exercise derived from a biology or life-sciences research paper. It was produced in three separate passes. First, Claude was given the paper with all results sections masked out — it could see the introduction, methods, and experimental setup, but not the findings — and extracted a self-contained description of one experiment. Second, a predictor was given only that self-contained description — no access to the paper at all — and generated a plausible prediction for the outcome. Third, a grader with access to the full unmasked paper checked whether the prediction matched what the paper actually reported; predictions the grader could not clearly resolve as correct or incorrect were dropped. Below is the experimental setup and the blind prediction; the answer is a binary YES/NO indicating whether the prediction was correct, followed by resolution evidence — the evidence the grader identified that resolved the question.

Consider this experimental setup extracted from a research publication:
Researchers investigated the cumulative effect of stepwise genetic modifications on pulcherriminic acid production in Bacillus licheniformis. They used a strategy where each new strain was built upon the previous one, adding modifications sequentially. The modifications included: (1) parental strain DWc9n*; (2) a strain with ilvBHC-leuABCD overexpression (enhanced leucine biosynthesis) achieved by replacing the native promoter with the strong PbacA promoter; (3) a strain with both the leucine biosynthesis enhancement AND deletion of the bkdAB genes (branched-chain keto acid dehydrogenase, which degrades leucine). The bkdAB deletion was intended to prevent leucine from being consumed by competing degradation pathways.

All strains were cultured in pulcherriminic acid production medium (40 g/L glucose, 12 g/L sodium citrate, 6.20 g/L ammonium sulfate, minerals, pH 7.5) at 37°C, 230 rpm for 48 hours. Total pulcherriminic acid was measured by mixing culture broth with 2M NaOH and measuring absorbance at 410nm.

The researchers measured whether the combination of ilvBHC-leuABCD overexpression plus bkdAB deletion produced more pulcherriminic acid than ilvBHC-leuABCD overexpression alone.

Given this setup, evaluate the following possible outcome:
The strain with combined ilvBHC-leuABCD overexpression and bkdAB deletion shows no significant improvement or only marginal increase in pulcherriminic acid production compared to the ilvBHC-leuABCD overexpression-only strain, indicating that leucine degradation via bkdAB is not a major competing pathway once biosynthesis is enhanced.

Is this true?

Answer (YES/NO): NO